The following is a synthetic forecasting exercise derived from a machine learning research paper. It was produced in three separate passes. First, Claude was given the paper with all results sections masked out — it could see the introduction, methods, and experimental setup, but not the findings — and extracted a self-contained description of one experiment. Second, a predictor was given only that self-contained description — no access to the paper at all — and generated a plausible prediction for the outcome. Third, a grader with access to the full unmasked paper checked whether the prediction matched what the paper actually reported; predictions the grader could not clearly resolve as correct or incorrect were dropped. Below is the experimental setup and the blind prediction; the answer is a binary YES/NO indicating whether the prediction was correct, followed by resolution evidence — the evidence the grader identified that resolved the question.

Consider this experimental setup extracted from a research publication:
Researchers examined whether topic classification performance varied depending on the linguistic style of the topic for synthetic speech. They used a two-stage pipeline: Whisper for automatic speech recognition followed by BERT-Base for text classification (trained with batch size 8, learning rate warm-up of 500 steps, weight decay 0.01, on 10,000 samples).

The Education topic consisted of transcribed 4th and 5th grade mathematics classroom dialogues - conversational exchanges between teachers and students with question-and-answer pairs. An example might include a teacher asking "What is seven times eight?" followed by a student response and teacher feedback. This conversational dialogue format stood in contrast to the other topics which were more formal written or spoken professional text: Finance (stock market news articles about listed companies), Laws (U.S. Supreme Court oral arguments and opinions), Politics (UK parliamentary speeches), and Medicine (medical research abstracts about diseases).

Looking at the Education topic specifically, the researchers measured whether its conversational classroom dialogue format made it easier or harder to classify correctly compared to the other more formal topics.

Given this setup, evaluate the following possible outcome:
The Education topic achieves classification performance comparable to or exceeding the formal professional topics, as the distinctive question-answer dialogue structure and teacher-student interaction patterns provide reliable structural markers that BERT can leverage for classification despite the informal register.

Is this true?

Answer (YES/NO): NO